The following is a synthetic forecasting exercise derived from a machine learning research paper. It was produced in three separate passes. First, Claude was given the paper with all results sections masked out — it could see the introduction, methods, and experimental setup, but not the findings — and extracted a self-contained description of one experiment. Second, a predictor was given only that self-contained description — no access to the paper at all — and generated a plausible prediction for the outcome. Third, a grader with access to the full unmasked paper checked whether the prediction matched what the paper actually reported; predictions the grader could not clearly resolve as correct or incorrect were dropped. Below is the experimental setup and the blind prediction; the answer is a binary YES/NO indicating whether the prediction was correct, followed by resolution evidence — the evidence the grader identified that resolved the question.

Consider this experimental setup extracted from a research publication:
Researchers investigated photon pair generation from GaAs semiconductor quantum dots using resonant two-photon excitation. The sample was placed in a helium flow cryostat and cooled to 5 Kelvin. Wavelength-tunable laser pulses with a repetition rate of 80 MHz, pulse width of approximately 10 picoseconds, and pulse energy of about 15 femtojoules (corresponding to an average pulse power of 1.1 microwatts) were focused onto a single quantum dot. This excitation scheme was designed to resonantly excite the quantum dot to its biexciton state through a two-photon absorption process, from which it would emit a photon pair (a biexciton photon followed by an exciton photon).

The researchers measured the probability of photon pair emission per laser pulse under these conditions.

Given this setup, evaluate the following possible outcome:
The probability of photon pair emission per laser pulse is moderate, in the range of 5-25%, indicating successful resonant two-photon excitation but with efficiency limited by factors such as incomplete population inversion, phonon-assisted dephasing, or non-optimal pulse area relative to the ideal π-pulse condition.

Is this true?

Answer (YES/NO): NO